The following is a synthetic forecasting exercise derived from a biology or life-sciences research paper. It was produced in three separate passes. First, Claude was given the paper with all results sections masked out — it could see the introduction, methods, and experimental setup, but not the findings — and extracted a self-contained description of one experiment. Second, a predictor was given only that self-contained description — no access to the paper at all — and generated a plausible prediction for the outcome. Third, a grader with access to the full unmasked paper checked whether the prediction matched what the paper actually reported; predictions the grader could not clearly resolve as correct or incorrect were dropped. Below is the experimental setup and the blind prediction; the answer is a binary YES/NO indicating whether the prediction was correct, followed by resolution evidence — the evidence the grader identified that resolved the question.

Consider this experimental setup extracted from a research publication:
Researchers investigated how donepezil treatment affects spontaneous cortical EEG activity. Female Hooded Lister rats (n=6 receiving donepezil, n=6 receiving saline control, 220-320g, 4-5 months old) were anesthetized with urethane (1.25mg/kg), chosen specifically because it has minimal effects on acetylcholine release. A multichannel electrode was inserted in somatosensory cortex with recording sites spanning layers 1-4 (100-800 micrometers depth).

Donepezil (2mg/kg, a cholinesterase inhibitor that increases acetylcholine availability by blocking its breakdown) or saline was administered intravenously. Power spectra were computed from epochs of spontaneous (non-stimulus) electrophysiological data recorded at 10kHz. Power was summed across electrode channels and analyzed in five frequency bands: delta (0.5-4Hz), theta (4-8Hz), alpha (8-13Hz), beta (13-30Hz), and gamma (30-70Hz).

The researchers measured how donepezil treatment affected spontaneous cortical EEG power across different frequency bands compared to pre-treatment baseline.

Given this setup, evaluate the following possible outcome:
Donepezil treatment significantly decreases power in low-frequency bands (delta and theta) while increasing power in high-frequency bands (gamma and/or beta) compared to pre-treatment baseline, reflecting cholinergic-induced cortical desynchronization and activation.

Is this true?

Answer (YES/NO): NO